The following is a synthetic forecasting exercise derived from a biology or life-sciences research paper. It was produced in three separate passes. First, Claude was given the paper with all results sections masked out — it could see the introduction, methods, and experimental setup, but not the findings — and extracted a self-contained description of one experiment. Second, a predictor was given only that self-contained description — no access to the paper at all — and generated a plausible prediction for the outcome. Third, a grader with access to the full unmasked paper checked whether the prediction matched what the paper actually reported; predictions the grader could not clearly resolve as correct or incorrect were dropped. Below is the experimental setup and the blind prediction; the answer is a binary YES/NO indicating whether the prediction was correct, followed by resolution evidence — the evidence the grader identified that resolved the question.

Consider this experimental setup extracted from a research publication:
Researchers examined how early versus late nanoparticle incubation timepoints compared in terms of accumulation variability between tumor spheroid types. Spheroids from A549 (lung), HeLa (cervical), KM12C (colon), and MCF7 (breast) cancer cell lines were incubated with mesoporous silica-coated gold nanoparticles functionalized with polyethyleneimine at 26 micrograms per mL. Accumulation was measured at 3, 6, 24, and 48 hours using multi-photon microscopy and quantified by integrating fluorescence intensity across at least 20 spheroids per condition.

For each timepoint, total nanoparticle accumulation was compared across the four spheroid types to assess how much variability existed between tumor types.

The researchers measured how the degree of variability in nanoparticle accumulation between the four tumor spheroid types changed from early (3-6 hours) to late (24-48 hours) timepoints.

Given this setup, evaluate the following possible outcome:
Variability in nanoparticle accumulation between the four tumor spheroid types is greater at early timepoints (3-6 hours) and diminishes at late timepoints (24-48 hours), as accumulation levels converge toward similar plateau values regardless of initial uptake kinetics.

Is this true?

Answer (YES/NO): NO